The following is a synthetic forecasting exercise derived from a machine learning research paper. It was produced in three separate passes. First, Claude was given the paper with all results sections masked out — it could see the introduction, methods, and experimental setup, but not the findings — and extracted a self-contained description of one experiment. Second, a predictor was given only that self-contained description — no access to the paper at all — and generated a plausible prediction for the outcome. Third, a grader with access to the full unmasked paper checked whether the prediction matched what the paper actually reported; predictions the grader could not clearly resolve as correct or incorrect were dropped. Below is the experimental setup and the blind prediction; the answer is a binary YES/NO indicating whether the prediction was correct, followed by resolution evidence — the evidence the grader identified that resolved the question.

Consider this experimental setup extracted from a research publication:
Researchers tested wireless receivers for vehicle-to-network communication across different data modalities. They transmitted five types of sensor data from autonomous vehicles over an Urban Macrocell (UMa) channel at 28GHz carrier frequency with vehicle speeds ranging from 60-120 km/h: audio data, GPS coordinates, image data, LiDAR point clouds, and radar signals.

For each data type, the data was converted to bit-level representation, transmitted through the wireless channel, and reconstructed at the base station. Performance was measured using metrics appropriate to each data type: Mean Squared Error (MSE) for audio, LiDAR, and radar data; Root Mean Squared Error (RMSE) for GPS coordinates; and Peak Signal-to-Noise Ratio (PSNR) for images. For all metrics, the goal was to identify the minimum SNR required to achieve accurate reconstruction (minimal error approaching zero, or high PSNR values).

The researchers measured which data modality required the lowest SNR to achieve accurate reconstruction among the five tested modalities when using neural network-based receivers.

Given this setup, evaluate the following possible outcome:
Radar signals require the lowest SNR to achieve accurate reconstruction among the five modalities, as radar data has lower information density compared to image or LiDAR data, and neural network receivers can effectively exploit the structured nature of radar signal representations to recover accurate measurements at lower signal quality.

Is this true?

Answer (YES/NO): NO